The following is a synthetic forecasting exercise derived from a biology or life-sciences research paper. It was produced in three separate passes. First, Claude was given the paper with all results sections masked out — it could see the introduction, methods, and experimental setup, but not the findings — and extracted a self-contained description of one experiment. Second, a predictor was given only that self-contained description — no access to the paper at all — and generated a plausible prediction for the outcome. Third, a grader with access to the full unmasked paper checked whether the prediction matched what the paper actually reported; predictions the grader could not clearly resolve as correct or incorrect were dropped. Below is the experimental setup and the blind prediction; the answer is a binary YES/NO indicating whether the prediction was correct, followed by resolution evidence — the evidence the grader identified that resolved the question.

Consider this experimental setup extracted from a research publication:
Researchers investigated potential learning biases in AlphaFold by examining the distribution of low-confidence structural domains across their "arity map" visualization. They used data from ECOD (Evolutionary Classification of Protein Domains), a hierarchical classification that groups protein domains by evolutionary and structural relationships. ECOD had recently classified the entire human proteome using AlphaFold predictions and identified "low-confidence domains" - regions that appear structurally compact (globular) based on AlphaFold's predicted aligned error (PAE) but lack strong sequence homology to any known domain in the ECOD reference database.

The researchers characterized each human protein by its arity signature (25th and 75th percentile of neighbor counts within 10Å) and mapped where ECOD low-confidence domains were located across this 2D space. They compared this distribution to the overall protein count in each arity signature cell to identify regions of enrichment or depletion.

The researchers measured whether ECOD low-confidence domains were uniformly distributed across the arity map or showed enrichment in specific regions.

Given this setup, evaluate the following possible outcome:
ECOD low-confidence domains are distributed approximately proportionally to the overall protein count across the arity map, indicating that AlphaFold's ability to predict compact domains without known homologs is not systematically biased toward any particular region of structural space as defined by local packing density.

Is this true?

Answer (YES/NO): NO